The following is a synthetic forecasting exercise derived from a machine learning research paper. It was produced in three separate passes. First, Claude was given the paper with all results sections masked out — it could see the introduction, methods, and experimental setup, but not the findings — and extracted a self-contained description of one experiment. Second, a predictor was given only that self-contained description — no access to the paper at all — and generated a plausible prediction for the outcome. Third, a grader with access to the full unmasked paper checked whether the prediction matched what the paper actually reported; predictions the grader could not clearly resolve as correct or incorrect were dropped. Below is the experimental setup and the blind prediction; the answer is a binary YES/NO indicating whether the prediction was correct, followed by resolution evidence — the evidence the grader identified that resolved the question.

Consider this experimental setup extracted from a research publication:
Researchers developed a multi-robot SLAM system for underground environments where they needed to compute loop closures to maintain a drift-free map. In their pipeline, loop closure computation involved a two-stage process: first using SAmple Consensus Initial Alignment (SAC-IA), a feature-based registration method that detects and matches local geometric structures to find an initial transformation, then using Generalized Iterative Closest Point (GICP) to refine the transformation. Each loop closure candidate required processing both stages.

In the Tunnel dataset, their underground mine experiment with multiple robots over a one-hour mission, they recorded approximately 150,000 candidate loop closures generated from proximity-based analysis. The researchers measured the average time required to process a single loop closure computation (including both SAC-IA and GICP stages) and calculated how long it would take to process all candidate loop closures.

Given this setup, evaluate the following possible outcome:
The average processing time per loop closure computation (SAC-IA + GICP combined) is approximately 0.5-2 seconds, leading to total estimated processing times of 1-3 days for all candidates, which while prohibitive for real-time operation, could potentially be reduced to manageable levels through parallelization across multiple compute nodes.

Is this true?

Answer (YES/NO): NO